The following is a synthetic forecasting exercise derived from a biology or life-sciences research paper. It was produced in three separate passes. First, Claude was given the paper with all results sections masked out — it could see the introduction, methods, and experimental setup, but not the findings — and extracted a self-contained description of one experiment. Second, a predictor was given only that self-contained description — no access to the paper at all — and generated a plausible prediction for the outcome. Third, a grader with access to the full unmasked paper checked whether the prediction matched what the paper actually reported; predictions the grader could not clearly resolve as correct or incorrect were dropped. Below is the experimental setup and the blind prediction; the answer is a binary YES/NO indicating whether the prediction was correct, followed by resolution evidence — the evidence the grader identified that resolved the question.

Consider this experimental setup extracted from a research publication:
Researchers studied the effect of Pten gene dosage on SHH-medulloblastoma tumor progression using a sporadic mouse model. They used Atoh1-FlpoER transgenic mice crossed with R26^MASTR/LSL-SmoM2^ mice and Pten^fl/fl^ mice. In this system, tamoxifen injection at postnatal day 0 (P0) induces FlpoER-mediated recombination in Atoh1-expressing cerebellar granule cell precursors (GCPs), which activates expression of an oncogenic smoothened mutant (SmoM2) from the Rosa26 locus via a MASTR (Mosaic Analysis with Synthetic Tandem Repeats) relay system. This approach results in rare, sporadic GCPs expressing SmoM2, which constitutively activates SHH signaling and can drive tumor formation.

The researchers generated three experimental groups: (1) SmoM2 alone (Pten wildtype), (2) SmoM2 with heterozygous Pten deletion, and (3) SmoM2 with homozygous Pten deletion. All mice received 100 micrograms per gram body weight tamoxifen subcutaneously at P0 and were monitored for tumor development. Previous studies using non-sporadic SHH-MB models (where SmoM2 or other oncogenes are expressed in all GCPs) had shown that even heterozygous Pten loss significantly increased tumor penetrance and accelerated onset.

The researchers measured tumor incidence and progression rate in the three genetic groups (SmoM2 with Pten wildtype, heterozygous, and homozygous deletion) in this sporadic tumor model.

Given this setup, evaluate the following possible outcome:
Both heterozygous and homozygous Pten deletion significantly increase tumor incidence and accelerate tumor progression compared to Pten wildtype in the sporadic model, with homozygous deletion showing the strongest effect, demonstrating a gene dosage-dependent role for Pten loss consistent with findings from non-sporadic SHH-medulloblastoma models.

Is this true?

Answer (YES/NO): NO